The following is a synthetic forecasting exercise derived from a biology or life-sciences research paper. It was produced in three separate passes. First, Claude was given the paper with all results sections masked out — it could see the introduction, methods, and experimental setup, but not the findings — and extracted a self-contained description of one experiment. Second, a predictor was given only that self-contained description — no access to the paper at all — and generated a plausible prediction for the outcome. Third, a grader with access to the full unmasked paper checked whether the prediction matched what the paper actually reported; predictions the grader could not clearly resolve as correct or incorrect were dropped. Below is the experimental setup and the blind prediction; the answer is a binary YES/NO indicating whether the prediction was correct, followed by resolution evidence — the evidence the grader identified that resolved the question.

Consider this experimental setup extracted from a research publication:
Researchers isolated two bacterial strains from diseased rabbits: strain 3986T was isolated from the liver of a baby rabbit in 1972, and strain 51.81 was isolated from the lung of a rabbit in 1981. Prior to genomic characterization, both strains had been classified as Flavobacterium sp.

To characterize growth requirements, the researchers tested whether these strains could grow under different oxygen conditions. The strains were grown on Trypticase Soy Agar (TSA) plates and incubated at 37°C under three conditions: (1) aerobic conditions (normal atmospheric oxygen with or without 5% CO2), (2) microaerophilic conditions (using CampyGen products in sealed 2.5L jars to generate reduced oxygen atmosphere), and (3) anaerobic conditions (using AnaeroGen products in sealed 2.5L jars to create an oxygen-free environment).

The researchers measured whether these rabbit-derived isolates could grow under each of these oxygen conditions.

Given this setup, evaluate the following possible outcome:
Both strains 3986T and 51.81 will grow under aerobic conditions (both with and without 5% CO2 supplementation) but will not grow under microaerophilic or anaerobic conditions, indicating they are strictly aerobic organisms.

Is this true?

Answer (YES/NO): NO